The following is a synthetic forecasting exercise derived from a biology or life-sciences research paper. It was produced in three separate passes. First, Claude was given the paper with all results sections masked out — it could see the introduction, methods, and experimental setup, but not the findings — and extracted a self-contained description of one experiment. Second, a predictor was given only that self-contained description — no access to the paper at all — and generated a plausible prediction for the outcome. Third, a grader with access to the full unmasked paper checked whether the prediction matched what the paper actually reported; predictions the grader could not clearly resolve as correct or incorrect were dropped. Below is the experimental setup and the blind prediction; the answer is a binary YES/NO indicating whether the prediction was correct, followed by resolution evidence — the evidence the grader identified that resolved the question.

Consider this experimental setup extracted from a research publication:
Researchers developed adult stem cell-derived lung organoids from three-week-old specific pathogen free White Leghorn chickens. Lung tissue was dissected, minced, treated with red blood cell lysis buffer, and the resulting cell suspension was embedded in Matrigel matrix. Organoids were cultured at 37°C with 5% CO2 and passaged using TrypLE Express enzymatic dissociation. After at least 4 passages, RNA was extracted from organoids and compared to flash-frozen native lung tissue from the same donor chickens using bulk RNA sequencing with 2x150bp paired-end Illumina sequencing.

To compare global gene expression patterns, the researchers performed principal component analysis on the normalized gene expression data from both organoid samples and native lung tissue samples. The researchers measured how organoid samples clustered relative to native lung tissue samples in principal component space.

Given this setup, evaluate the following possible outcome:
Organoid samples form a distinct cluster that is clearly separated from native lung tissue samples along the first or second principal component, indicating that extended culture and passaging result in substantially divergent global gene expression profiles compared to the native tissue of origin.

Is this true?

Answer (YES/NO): NO